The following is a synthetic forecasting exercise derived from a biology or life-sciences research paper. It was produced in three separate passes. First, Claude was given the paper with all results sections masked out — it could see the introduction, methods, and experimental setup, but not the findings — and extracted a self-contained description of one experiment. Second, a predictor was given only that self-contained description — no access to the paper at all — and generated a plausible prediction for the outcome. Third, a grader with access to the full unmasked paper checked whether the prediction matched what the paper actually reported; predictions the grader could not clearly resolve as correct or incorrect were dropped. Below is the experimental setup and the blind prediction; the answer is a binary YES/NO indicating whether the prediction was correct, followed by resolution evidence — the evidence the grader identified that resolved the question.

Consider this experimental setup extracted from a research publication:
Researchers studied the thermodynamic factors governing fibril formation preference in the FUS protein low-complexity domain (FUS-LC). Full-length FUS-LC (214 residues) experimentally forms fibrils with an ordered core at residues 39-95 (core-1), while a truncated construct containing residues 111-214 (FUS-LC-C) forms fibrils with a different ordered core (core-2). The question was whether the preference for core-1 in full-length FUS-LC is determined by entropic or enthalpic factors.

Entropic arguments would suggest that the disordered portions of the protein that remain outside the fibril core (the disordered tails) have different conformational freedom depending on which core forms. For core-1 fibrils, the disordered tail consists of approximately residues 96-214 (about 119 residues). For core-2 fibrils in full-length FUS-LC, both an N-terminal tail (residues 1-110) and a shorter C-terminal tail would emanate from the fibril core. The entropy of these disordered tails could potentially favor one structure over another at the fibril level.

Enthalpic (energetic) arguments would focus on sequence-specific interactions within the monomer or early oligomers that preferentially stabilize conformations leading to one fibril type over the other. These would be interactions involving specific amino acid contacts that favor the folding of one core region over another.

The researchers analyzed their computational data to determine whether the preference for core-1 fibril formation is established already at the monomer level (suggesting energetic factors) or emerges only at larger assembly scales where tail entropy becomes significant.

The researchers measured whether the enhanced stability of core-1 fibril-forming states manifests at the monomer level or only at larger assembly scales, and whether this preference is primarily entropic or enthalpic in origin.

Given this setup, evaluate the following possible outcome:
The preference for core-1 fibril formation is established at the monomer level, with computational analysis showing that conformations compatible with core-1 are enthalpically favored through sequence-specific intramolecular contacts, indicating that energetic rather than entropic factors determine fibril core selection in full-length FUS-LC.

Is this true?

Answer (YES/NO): YES